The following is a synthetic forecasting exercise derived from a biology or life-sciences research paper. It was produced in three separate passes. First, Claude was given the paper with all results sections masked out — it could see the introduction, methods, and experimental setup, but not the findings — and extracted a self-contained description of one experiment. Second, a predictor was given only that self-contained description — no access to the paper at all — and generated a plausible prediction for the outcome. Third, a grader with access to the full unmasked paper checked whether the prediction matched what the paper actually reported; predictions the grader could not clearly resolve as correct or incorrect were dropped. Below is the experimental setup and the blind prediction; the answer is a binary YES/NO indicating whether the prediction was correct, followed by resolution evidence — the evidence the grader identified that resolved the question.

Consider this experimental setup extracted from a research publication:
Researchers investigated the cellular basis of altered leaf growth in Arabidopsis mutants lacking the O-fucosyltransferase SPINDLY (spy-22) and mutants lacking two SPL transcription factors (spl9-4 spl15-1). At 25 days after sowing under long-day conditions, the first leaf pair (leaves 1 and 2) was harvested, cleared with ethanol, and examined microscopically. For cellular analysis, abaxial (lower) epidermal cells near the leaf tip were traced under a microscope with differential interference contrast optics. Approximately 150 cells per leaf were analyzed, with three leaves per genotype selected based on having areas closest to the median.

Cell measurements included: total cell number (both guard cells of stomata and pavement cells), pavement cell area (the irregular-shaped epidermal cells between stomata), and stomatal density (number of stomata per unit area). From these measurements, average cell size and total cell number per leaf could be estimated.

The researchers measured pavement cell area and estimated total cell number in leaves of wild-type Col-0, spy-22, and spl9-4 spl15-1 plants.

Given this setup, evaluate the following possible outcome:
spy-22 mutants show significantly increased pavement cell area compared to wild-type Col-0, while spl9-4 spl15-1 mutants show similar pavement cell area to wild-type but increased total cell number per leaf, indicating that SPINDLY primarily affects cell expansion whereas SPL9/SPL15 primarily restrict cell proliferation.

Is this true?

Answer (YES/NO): NO